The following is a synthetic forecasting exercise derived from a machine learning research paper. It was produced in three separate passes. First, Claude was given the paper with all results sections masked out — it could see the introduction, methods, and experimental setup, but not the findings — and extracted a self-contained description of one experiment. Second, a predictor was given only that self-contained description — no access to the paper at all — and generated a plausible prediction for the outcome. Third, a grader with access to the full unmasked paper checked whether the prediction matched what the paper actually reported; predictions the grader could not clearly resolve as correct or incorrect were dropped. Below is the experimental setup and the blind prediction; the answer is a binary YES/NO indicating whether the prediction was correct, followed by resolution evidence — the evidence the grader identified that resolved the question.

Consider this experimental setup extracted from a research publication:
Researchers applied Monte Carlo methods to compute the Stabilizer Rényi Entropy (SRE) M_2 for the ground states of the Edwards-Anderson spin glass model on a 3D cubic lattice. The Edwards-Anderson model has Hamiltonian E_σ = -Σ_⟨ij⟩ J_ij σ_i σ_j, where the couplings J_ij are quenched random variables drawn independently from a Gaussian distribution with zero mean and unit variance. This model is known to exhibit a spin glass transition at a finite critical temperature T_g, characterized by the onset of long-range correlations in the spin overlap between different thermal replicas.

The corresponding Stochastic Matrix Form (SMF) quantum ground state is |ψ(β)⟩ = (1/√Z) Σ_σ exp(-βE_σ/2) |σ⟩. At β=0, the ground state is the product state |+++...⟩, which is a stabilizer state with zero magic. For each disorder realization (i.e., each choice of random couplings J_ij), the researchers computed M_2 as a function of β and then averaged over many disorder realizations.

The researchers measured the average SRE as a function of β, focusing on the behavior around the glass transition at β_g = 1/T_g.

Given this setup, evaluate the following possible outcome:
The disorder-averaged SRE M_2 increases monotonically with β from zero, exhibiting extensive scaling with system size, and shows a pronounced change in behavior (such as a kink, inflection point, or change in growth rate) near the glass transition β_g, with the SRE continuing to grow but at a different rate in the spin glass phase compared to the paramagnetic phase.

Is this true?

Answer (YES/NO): NO